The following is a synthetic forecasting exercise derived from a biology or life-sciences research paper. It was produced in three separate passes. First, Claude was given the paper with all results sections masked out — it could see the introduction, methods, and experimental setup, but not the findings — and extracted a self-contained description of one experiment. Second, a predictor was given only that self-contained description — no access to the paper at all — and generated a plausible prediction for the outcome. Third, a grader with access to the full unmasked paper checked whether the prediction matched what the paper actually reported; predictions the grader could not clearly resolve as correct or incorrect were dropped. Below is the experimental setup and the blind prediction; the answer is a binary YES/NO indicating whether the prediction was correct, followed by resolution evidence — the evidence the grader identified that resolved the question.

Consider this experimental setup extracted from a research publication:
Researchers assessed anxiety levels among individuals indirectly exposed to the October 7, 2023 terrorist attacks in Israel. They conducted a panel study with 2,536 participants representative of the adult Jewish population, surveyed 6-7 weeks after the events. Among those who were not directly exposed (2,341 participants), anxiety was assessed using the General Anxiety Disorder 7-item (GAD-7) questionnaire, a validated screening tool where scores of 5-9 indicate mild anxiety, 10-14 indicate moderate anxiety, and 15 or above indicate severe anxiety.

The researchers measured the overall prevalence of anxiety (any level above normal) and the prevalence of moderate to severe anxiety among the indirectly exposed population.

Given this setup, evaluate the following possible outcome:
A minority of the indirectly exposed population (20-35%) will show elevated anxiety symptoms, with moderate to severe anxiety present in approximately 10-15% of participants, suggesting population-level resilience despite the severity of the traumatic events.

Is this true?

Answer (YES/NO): NO